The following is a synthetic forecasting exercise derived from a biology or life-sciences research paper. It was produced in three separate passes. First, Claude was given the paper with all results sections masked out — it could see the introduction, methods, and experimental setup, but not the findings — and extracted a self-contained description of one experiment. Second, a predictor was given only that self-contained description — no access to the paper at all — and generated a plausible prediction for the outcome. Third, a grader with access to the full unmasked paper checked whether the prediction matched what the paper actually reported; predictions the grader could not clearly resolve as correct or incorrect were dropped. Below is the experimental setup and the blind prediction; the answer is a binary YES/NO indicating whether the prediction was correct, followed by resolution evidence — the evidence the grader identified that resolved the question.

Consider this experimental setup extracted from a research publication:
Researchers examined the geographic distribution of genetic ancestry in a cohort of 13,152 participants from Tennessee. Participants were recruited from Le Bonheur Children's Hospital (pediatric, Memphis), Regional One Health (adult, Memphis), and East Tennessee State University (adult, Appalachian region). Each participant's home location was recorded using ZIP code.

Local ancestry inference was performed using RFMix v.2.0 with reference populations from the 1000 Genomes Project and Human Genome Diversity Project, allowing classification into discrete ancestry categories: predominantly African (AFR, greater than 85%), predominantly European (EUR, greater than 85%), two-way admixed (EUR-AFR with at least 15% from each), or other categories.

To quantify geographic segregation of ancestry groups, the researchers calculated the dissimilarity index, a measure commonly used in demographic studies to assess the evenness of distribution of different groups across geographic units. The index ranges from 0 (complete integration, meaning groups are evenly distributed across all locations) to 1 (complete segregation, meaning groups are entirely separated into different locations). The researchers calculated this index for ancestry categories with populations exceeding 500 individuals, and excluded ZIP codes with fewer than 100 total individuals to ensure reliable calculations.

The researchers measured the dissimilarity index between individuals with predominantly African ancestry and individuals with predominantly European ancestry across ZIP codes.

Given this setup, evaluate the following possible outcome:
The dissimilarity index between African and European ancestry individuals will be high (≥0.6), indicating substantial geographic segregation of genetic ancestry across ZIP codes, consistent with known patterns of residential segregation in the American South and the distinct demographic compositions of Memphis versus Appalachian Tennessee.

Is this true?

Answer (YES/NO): YES